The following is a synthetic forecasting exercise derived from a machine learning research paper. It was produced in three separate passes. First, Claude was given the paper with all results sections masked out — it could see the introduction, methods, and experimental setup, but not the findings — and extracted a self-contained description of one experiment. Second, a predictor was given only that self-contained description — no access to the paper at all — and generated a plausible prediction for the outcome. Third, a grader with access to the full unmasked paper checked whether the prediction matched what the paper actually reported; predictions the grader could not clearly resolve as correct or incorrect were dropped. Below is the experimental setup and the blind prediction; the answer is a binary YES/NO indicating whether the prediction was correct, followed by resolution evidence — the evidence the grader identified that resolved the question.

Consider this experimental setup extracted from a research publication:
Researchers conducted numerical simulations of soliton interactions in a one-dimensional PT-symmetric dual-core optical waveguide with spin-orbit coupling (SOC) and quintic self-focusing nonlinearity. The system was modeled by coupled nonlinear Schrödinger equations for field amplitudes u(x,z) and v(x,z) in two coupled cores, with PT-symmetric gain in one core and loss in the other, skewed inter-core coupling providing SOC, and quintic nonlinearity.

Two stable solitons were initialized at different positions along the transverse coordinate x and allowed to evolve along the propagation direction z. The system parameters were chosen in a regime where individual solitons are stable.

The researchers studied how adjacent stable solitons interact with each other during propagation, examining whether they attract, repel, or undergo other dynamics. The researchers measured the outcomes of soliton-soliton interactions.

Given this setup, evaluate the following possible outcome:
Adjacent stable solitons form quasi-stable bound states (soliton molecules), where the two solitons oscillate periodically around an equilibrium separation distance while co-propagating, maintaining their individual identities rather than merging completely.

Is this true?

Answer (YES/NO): NO